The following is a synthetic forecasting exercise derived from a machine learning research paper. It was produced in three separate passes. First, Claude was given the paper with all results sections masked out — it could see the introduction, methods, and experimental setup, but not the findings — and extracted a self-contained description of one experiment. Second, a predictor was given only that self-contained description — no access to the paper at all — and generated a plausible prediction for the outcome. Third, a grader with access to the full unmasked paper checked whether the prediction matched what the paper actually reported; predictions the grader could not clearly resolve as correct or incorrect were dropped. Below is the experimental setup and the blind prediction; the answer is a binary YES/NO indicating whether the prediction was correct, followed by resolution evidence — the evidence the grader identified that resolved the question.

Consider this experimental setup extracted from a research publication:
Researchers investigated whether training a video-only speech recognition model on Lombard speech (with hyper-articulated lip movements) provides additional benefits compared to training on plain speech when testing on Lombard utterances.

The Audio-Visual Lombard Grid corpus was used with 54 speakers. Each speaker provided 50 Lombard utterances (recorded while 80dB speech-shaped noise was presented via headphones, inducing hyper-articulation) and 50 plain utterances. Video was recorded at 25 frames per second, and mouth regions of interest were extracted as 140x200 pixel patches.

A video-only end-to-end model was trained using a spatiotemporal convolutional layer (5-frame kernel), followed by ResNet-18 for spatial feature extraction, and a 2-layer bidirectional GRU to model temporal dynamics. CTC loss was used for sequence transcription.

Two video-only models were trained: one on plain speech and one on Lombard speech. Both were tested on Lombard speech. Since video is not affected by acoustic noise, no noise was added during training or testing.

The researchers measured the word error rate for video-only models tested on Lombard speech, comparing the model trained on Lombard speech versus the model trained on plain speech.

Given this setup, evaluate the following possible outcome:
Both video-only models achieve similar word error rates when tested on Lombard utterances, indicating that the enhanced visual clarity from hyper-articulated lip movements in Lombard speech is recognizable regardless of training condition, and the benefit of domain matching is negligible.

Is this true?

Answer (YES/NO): NO